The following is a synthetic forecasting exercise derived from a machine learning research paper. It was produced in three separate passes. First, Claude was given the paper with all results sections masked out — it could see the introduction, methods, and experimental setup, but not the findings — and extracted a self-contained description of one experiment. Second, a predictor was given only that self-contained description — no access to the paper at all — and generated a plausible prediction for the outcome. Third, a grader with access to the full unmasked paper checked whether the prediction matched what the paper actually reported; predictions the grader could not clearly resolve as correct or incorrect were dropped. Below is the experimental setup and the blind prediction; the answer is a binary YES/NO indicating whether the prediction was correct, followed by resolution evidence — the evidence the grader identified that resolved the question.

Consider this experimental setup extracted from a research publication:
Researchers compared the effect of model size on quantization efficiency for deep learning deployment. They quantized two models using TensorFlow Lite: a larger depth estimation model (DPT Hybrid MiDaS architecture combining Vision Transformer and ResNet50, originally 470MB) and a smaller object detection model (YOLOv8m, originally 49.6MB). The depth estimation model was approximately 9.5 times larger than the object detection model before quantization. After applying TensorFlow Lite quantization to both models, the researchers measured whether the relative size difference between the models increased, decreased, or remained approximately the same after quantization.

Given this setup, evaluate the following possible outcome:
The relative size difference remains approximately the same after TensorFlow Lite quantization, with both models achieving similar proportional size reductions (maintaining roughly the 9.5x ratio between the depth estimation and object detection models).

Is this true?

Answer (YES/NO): NO